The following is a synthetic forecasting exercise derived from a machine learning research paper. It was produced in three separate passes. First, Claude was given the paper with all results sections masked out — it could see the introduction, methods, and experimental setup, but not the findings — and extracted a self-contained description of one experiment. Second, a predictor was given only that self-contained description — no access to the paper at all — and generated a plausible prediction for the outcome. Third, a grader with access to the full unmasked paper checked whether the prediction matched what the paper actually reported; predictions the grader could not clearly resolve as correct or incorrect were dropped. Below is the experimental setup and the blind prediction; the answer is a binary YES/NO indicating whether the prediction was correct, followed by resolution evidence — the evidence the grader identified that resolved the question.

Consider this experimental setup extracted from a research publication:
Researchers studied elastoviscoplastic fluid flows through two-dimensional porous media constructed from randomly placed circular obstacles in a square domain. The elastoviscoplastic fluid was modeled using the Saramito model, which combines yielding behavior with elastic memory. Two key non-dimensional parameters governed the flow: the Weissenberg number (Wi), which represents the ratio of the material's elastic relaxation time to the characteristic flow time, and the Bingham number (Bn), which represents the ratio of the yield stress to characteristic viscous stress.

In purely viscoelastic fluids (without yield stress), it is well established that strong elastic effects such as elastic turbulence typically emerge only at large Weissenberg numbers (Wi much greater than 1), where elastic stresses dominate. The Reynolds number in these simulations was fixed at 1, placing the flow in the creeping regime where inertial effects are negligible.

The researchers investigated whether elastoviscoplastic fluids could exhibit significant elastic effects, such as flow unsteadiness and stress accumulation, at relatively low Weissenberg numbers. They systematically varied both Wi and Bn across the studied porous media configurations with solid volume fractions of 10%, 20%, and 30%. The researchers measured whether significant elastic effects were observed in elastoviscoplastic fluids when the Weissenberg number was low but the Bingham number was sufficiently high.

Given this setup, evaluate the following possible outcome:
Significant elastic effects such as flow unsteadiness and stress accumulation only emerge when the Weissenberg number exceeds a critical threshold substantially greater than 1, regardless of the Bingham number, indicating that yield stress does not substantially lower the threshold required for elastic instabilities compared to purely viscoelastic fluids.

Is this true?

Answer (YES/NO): NO